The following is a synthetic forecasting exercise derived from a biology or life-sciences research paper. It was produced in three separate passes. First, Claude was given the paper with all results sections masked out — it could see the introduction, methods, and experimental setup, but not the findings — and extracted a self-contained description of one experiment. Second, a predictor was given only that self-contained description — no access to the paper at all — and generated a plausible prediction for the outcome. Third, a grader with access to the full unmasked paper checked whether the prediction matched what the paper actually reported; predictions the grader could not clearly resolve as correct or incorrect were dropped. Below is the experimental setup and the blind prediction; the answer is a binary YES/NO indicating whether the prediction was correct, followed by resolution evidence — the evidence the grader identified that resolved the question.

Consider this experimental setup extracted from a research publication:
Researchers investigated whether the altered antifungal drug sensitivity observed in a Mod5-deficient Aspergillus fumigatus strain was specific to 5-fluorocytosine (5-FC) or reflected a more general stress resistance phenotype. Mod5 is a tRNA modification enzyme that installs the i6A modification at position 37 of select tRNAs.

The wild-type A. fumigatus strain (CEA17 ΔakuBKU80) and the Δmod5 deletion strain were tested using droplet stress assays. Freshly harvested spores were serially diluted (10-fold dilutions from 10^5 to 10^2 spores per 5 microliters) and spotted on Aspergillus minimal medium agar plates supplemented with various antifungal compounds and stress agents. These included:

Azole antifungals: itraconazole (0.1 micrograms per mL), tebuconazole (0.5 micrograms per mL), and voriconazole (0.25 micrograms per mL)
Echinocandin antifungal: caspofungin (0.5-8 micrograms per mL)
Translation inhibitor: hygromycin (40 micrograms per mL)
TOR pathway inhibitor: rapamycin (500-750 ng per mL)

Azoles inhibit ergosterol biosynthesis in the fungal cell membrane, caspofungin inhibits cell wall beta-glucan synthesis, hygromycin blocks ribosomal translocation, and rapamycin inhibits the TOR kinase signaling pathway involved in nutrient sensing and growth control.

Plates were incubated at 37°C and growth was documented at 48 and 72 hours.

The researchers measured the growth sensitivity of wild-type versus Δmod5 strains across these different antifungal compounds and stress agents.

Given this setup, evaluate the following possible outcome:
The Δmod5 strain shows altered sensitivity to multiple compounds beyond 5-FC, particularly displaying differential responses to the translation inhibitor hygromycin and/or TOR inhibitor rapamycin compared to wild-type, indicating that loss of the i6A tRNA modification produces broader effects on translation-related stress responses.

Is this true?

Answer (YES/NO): YES